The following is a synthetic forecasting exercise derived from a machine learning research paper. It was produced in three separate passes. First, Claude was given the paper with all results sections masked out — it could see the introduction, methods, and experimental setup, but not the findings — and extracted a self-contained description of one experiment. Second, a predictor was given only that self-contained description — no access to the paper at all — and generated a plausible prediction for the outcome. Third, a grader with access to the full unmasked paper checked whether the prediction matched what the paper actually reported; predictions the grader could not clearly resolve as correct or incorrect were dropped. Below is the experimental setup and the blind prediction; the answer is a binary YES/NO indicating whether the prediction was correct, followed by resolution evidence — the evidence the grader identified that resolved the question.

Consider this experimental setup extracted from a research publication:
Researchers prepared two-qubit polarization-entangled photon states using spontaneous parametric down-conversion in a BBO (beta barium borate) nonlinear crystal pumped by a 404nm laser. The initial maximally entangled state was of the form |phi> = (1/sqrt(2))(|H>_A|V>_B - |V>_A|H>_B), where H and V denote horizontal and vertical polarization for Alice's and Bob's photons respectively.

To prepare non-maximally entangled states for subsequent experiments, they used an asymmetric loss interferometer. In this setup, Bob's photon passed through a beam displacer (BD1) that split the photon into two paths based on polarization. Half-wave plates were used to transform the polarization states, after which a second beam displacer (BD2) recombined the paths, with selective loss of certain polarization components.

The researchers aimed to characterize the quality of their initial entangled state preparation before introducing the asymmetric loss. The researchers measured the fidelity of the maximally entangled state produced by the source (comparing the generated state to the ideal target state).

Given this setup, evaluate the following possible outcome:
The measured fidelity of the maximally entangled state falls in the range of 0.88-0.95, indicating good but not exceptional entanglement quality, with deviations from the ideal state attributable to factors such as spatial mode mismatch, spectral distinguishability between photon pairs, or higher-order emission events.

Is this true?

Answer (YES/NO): NO